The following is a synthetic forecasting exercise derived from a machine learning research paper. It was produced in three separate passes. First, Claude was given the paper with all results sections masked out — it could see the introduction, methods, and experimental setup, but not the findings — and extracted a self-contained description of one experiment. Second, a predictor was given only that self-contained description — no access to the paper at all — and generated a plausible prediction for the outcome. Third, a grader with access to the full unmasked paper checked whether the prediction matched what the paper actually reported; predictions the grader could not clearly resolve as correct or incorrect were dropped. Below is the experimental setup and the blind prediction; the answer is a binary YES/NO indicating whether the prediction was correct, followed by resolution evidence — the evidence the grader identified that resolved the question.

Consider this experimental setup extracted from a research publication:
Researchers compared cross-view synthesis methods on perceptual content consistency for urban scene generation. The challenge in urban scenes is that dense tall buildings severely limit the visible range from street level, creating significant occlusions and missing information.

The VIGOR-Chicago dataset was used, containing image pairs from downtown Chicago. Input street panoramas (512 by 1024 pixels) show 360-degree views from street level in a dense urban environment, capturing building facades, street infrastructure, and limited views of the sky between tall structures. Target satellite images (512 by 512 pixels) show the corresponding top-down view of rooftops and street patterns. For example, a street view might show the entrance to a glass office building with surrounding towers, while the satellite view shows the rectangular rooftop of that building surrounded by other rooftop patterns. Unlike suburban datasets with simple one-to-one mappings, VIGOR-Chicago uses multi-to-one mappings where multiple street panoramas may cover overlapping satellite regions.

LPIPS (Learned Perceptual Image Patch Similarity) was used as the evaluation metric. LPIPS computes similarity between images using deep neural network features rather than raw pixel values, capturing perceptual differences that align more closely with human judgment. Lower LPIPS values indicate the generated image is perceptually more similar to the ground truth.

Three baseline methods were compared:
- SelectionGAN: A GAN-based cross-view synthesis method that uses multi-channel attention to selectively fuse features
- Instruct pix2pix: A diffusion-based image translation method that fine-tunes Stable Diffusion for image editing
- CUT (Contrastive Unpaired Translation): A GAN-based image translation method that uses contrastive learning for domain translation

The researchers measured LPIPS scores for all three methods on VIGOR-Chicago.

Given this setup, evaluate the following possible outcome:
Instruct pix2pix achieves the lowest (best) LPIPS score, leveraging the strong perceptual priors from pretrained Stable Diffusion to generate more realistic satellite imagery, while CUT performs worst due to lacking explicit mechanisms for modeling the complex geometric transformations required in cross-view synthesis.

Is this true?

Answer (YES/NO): NO